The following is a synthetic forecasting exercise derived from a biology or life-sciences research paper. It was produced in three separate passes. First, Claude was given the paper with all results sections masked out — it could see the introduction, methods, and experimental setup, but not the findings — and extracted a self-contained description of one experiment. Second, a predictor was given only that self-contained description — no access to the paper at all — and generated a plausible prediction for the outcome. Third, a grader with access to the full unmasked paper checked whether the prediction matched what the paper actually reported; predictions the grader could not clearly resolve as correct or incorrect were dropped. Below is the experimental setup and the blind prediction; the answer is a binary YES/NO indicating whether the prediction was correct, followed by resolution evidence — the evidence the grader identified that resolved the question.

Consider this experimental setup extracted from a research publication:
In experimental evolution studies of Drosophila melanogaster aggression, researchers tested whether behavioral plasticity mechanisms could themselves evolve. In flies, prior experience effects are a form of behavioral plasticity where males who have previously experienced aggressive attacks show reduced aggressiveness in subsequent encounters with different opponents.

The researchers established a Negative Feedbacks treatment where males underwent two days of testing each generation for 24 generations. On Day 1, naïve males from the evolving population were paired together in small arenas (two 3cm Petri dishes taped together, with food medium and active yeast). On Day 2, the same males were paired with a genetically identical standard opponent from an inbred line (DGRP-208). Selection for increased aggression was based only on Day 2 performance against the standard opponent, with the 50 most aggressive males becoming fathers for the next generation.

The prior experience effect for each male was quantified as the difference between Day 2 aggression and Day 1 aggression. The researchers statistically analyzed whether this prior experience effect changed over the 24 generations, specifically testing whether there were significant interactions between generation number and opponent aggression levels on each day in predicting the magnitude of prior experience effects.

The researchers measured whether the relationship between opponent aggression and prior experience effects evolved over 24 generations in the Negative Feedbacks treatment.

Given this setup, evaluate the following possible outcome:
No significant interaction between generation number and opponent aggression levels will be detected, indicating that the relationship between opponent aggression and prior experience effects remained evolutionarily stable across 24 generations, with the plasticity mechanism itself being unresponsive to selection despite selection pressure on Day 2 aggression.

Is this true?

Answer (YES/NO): NO